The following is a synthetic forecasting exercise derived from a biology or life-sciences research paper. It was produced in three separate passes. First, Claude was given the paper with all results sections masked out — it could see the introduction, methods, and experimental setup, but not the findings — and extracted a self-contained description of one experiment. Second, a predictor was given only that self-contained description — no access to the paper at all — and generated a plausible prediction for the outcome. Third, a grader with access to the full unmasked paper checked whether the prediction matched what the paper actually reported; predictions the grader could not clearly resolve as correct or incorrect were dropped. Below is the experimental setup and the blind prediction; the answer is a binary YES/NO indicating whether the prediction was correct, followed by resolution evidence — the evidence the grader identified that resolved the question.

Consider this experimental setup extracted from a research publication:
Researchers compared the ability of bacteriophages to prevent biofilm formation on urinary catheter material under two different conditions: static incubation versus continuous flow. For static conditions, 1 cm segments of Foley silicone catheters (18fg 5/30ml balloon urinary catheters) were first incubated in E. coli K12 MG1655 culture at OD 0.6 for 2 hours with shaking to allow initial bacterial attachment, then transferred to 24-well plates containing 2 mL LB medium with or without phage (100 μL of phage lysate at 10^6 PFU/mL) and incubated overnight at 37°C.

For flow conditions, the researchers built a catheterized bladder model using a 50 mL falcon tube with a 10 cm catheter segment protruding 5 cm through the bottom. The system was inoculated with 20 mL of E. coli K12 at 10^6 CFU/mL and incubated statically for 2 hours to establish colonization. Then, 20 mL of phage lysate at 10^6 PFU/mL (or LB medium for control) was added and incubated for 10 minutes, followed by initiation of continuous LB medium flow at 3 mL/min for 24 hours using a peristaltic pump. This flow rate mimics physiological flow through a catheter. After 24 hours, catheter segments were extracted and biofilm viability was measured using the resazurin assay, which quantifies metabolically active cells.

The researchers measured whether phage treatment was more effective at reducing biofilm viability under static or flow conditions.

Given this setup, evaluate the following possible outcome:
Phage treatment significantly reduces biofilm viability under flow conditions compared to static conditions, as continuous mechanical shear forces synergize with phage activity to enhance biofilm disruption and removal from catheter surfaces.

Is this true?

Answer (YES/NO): NO